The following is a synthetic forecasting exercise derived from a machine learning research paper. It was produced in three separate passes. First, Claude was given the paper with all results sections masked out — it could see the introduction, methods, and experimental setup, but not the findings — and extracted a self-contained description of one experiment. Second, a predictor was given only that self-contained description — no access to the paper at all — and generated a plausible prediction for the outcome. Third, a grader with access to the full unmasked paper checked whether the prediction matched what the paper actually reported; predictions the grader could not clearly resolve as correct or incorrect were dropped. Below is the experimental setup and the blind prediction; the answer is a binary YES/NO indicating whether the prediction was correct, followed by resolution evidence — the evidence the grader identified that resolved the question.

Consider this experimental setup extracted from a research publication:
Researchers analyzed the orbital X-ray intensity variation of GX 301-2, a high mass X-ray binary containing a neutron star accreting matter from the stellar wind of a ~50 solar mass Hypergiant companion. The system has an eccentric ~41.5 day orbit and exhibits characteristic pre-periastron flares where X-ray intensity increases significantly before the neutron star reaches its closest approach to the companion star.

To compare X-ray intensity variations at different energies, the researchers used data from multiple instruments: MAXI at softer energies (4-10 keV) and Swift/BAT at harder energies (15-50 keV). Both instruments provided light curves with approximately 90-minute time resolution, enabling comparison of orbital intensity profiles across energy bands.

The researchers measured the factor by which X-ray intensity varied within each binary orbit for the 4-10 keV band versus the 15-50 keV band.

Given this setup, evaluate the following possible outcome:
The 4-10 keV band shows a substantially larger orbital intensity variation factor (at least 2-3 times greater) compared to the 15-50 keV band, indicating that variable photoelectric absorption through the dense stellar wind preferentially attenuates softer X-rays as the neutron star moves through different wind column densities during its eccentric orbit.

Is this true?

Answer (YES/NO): NO